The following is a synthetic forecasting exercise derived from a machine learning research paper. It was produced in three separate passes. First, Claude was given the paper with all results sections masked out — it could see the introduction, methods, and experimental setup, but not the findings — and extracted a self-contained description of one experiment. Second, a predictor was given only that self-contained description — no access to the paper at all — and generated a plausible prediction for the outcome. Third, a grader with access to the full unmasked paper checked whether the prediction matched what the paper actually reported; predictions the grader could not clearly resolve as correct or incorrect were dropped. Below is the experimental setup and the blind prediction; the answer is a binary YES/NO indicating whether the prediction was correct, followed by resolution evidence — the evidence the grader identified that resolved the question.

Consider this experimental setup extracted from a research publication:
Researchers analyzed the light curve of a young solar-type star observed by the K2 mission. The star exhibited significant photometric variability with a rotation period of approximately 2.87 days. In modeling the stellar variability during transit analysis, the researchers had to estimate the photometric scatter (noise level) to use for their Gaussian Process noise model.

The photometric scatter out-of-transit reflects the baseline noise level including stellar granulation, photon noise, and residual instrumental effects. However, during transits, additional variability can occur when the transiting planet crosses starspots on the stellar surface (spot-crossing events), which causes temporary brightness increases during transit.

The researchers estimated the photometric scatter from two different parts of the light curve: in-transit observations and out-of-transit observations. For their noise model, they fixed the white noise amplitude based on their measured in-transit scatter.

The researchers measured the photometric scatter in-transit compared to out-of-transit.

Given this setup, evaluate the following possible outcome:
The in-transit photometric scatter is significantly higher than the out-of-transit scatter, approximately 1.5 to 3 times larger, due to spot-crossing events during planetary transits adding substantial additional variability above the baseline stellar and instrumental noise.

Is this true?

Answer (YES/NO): YES